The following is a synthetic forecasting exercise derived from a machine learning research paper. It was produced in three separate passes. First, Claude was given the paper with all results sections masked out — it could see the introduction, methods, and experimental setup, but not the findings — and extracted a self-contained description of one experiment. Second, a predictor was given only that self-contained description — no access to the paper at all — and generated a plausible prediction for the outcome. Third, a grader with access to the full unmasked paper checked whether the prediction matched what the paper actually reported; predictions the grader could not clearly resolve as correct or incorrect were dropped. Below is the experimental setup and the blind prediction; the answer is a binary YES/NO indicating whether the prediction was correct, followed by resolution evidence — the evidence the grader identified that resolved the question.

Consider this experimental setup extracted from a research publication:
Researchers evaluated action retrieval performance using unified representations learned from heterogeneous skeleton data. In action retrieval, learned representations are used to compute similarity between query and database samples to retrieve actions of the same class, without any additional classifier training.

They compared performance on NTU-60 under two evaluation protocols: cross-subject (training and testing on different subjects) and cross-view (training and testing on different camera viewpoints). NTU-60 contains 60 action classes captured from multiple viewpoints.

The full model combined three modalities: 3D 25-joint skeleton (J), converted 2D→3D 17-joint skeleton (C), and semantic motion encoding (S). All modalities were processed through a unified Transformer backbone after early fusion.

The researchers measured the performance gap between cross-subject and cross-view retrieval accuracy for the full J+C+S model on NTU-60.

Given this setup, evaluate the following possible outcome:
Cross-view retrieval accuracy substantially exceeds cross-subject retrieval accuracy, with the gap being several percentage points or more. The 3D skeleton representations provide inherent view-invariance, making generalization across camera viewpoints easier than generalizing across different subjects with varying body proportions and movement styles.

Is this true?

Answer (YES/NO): YES